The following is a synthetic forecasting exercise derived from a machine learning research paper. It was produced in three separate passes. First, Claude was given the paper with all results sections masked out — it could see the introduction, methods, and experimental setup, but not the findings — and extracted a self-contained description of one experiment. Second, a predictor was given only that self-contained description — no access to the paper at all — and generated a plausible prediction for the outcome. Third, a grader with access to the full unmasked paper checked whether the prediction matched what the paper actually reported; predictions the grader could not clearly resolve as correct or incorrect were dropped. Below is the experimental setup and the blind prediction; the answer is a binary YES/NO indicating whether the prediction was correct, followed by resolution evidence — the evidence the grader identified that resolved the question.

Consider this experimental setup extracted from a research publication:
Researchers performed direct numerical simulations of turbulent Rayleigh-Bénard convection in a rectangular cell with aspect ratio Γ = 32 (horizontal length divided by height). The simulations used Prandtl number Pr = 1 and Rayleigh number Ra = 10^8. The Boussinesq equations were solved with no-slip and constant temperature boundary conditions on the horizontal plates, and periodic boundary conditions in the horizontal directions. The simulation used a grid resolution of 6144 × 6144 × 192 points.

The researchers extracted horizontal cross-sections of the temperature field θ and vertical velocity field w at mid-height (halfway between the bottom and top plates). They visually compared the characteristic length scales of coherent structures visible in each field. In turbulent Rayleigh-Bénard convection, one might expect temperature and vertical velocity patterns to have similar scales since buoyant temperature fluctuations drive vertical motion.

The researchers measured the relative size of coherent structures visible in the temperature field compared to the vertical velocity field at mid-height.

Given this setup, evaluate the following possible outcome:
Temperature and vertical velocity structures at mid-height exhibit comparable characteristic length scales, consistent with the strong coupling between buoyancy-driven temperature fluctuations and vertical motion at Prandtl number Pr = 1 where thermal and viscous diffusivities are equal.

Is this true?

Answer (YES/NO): NO